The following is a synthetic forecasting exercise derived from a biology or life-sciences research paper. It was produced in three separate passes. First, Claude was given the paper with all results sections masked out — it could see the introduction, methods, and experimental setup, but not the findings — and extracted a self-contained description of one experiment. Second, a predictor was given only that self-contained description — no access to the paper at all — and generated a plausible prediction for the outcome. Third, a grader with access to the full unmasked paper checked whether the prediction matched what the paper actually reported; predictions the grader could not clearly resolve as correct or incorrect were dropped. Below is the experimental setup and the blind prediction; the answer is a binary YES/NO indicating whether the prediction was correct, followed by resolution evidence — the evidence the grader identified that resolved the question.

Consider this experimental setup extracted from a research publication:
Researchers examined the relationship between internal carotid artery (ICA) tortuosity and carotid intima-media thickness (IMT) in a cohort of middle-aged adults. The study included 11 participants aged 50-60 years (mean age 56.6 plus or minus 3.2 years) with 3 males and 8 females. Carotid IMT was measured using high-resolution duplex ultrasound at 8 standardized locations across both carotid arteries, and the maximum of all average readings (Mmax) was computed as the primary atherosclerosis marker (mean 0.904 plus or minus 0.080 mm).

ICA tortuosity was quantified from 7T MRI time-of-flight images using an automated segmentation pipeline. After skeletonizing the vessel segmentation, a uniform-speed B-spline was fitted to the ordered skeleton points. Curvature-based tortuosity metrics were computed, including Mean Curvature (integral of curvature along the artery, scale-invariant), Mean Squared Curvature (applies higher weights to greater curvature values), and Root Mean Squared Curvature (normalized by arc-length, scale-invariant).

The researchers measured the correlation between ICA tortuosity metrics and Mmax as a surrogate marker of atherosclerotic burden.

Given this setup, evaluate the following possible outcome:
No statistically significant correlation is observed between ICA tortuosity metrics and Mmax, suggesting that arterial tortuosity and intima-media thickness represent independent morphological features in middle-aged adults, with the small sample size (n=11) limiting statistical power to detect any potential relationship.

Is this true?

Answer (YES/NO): YES